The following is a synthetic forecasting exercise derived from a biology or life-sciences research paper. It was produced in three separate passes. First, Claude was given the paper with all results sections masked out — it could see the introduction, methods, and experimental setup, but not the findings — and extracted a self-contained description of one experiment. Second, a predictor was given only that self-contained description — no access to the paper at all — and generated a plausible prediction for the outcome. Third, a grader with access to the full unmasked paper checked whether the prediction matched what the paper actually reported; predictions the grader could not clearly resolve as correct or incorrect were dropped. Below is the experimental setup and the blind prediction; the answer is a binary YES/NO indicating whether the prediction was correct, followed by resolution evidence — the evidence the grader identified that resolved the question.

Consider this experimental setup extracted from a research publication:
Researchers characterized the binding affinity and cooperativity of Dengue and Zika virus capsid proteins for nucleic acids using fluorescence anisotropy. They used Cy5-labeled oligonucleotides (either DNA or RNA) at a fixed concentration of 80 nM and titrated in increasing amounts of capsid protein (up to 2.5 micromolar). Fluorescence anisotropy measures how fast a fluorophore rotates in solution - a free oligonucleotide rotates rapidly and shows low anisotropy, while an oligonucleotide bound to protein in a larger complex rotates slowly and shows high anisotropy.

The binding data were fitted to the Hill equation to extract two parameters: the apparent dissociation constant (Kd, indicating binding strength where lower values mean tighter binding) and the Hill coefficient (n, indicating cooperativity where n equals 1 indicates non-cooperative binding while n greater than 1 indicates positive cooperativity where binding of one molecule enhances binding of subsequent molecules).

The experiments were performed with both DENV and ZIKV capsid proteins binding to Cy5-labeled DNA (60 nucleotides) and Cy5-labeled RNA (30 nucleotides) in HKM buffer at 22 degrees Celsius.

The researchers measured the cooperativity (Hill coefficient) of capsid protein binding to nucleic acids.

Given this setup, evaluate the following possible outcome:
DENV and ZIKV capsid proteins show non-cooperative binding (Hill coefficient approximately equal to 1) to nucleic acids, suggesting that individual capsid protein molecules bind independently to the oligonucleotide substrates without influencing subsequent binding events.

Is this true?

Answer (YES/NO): NO